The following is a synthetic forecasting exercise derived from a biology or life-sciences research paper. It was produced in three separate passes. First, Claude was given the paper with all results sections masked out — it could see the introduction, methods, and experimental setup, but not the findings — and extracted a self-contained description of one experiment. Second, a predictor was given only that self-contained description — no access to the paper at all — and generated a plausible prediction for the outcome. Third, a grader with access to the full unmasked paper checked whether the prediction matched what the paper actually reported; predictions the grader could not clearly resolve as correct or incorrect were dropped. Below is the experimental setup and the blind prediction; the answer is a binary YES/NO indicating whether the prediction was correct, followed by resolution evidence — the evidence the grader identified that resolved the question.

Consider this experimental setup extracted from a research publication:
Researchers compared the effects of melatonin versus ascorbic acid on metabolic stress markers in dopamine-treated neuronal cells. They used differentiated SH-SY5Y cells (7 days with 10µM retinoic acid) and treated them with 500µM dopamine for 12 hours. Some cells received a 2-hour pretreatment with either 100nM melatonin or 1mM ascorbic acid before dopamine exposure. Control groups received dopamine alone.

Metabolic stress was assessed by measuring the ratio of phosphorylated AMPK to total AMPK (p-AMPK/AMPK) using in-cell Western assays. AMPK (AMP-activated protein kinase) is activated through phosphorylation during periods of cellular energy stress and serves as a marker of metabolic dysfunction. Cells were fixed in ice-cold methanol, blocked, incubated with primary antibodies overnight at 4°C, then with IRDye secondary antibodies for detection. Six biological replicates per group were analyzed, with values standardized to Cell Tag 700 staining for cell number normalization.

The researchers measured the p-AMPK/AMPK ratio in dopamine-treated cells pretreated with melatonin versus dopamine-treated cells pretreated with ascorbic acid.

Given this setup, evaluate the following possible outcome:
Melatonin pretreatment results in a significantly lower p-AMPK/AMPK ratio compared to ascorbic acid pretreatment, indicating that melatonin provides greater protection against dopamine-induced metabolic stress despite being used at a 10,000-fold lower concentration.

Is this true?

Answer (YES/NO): NO